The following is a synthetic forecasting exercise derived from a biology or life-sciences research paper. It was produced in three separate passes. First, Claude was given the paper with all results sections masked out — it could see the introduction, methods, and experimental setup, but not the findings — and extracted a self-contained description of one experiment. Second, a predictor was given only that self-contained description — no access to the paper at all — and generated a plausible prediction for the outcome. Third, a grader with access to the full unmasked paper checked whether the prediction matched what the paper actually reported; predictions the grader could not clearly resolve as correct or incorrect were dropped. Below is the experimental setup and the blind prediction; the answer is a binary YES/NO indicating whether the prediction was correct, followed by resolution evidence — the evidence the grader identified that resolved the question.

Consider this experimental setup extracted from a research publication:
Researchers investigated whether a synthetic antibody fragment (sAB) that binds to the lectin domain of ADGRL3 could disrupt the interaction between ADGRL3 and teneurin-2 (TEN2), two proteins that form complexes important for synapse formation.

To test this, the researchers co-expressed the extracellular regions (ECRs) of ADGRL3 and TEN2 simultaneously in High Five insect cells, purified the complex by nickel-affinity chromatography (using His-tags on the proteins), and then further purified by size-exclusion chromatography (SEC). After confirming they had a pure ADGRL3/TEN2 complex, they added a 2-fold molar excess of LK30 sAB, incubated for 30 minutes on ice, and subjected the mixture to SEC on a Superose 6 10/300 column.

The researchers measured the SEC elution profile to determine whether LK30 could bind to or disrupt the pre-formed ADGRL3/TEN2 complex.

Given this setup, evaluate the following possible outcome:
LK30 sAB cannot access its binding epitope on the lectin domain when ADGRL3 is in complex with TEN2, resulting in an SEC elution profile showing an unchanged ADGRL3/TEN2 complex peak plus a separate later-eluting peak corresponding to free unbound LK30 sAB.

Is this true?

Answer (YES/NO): NO